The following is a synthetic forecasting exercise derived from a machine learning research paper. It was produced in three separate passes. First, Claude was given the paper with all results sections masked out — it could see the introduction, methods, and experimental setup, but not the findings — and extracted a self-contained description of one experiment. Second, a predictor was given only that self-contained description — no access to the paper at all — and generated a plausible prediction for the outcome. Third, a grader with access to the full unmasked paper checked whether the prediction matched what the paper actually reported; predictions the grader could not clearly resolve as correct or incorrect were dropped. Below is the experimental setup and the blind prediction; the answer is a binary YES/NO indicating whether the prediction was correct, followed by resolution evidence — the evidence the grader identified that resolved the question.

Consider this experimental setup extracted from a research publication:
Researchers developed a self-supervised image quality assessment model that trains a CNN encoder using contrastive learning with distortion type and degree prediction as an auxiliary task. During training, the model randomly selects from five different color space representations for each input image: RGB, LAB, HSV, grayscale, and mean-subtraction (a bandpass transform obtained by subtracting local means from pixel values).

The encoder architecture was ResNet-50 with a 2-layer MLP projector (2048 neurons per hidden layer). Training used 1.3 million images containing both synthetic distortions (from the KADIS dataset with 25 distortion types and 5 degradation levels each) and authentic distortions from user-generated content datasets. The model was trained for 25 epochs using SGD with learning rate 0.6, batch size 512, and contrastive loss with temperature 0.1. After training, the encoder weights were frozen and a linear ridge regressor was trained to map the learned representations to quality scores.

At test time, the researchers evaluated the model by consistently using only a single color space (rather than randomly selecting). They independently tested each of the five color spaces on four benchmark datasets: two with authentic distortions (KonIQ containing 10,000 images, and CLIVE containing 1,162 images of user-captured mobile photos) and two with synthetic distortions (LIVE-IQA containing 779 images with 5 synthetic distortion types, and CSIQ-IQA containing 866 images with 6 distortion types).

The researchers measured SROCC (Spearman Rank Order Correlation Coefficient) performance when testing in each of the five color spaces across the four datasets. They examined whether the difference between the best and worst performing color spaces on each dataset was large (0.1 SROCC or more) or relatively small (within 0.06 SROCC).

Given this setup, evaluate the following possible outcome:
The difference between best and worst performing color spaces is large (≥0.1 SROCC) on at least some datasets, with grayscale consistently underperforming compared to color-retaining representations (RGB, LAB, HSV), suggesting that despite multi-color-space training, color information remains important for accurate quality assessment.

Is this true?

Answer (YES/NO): NO